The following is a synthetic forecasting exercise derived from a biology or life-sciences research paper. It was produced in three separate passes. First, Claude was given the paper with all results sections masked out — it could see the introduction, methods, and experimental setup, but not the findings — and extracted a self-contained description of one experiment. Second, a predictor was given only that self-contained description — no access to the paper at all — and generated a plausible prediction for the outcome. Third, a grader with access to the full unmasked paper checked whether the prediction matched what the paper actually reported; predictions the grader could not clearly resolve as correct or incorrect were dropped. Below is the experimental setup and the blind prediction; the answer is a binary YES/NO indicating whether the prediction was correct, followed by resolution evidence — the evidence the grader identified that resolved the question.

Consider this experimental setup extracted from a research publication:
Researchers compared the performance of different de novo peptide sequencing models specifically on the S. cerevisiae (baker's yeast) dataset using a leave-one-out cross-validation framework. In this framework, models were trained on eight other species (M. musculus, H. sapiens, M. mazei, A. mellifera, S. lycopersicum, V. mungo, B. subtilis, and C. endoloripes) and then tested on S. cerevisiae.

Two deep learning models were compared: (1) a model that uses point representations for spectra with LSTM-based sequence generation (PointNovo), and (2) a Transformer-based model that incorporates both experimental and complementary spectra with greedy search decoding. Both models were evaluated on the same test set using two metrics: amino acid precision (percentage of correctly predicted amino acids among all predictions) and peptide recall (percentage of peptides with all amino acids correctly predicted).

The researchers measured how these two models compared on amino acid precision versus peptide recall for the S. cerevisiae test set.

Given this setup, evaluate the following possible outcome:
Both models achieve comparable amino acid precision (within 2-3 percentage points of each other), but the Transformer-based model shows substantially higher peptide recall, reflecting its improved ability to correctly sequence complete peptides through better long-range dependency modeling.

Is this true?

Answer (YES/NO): NO